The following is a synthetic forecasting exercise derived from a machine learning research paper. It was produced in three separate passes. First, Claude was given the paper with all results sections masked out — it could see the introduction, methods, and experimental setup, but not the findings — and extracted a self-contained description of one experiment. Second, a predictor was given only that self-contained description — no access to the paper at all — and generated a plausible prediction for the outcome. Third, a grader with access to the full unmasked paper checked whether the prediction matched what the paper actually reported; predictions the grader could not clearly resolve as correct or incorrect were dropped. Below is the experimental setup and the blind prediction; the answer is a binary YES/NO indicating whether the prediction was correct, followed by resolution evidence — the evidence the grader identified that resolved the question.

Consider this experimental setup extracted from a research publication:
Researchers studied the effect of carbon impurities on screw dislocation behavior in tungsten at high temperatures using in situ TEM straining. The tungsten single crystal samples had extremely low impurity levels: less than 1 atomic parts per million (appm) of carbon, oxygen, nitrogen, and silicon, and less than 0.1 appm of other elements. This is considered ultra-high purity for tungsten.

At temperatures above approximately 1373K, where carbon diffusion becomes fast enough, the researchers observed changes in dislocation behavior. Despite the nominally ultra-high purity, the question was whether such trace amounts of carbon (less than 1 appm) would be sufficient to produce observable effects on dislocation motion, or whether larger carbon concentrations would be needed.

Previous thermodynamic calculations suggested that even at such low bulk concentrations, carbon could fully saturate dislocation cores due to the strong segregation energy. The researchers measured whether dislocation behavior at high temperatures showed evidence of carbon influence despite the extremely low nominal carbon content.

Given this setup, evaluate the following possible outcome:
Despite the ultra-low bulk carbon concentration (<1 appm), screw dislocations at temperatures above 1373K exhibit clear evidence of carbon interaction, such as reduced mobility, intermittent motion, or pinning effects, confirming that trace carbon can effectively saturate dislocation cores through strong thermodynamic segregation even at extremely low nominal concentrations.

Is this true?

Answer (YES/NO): YES